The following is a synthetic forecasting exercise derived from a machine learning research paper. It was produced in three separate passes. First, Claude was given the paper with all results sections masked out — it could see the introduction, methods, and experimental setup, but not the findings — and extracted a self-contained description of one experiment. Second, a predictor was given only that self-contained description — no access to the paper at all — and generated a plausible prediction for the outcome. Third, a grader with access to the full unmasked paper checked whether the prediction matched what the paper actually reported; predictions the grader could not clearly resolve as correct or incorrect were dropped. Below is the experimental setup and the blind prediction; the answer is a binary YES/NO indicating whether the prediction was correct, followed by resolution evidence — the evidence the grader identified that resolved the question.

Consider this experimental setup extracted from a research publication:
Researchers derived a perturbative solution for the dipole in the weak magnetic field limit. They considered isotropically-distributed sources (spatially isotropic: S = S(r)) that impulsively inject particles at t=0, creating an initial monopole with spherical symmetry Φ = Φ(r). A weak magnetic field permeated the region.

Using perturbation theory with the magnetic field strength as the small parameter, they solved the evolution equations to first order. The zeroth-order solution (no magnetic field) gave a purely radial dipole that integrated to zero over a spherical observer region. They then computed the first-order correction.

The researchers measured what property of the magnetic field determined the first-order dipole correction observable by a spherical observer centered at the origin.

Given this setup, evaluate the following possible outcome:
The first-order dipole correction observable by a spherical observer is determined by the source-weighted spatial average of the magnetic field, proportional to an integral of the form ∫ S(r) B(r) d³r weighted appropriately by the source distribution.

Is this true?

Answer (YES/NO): NO